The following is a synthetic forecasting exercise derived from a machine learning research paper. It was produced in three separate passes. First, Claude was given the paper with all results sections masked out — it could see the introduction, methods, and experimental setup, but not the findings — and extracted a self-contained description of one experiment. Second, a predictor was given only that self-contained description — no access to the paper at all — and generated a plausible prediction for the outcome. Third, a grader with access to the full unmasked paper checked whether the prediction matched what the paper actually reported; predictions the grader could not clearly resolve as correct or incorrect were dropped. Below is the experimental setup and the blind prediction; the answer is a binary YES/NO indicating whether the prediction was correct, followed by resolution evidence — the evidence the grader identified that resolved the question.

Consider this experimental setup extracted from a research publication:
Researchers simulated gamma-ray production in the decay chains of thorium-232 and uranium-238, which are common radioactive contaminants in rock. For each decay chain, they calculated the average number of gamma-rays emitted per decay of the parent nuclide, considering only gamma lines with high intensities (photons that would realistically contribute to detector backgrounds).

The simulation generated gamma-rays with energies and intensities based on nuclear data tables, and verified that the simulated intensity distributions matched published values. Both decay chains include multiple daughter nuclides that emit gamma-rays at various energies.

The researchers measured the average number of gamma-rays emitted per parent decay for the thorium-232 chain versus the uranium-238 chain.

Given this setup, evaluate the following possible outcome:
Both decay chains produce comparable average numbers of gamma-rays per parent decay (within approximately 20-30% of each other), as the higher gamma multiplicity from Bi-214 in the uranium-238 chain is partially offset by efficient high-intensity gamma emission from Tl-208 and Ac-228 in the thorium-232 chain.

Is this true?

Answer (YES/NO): YES